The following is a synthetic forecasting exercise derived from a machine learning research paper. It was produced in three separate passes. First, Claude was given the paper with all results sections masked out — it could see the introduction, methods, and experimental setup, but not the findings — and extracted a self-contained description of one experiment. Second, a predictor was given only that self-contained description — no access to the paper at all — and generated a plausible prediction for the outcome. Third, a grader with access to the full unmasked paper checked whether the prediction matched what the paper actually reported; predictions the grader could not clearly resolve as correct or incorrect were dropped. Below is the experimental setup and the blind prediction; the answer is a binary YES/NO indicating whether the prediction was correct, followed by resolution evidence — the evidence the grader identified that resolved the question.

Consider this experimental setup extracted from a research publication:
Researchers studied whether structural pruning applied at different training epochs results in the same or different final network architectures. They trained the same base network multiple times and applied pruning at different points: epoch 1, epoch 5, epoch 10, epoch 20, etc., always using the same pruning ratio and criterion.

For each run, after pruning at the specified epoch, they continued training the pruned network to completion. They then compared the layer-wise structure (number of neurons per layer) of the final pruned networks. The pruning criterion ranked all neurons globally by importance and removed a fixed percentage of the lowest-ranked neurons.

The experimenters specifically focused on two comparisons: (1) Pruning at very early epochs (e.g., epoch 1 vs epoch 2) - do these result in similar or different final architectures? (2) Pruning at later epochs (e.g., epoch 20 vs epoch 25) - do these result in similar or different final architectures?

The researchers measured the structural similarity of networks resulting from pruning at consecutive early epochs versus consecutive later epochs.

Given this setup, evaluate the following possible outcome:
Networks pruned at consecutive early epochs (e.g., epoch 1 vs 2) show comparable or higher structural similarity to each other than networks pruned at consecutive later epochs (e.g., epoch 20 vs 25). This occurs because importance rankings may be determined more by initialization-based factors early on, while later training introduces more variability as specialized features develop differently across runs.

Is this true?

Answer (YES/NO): NO